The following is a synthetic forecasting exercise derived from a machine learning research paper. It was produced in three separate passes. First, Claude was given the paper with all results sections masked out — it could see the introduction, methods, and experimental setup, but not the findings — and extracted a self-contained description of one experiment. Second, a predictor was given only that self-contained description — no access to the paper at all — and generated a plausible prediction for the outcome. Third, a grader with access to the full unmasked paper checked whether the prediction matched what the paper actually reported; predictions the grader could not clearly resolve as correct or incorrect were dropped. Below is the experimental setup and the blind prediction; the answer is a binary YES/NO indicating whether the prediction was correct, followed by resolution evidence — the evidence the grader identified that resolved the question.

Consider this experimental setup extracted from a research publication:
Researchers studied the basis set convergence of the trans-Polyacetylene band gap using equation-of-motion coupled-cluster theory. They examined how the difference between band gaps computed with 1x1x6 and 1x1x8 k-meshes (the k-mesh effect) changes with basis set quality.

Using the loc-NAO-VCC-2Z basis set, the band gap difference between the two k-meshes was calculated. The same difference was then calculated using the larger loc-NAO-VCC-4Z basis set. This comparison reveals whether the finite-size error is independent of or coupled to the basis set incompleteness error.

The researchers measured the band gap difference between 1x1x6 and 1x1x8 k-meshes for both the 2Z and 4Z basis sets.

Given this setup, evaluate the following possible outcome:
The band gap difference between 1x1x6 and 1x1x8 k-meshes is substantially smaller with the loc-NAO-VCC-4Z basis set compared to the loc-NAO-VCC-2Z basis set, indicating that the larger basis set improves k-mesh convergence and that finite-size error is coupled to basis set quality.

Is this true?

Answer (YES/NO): NO